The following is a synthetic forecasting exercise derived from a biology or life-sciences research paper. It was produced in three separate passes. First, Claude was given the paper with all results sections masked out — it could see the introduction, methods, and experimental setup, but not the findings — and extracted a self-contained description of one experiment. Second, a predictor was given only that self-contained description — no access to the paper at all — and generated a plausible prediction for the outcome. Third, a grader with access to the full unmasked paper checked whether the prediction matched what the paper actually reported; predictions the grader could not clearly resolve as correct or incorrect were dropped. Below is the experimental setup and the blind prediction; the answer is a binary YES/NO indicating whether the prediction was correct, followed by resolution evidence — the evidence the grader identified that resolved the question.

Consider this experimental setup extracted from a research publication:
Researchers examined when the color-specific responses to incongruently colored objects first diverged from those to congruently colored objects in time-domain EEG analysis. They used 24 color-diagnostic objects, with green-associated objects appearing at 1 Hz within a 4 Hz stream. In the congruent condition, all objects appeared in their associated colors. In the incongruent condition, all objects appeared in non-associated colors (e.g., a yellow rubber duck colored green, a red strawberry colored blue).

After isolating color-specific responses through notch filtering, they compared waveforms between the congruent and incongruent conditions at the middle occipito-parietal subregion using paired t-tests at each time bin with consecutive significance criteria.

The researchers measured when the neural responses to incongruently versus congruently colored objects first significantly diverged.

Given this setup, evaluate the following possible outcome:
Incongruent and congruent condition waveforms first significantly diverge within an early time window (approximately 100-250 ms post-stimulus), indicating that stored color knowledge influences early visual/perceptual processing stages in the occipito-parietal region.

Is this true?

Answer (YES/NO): YES